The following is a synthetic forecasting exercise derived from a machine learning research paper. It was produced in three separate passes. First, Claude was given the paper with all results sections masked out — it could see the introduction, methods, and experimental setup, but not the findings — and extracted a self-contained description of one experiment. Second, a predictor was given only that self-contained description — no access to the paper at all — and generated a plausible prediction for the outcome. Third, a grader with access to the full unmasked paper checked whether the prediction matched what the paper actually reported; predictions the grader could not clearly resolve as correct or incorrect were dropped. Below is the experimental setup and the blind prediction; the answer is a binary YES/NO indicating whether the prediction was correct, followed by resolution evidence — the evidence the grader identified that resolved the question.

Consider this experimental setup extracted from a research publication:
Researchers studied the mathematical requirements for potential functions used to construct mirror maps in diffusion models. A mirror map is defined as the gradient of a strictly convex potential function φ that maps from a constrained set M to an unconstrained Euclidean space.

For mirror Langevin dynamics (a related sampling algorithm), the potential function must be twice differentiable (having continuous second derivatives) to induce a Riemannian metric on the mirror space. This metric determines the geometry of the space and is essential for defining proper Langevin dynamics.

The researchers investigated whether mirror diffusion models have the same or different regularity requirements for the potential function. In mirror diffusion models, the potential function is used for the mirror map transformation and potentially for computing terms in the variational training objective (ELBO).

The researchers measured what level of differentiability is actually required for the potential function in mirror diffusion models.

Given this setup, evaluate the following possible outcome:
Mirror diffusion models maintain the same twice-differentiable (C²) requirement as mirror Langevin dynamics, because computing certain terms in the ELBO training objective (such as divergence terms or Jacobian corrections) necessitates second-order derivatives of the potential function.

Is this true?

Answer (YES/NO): NO